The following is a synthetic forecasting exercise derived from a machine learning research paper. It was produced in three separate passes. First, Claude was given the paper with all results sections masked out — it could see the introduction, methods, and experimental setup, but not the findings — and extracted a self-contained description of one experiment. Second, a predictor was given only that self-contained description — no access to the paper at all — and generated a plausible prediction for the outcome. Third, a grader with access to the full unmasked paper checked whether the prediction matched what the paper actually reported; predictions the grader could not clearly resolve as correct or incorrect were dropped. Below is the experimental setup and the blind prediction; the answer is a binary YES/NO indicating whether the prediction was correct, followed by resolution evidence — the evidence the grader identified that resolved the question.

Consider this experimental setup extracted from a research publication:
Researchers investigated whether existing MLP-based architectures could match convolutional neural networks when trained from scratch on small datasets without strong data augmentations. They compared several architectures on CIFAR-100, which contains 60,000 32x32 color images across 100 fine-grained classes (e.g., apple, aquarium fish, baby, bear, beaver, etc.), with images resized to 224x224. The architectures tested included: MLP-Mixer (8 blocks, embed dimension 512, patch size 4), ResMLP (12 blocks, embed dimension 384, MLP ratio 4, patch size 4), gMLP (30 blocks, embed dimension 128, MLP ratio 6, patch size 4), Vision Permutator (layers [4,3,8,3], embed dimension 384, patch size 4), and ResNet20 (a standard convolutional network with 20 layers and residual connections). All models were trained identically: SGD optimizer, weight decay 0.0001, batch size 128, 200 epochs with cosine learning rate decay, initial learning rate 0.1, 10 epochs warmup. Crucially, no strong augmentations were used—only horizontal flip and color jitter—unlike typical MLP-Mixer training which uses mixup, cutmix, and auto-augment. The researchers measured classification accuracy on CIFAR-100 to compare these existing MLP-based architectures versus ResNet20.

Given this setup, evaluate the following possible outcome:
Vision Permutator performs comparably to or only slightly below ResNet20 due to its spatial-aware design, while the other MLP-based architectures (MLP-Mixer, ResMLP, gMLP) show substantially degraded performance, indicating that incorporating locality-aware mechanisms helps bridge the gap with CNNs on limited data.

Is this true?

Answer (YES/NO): NO